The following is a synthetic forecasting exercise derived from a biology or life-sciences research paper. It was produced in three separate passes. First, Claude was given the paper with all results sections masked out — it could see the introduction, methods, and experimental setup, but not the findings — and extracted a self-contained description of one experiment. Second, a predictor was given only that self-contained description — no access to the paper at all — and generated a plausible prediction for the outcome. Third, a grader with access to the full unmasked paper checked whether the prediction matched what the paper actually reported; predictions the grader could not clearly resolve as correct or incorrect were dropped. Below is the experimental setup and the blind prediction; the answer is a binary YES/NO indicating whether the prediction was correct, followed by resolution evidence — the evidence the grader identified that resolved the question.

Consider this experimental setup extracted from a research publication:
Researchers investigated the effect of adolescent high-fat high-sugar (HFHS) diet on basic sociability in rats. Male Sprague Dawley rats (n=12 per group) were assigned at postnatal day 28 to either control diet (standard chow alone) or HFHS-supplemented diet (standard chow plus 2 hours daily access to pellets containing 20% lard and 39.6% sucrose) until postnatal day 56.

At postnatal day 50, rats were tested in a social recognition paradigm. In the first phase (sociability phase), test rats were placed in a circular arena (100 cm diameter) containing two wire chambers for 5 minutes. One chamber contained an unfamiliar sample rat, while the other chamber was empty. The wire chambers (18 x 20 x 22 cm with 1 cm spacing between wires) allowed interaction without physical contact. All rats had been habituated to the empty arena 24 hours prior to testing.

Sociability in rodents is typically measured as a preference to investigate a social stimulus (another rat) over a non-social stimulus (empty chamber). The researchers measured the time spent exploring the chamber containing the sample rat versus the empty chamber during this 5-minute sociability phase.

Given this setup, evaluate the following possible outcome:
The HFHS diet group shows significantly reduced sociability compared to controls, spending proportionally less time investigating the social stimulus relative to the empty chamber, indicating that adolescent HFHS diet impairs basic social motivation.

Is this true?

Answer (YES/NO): NO